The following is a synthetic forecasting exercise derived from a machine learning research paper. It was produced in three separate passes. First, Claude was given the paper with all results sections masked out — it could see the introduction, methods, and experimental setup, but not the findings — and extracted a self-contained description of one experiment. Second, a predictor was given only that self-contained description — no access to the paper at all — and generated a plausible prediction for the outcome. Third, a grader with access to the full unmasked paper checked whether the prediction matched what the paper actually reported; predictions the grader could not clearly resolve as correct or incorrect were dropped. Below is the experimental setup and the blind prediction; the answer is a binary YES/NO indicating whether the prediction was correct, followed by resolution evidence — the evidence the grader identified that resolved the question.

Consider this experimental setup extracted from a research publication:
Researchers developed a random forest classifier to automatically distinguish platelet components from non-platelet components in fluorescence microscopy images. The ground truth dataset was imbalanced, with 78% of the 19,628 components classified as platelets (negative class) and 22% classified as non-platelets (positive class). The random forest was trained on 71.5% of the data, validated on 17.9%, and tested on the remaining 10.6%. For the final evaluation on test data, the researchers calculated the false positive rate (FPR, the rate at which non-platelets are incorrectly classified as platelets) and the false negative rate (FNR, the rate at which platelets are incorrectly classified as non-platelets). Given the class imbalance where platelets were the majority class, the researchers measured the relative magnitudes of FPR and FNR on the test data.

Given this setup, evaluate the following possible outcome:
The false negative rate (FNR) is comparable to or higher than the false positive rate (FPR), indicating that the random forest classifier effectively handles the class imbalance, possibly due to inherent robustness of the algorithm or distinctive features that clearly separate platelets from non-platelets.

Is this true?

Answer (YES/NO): YES